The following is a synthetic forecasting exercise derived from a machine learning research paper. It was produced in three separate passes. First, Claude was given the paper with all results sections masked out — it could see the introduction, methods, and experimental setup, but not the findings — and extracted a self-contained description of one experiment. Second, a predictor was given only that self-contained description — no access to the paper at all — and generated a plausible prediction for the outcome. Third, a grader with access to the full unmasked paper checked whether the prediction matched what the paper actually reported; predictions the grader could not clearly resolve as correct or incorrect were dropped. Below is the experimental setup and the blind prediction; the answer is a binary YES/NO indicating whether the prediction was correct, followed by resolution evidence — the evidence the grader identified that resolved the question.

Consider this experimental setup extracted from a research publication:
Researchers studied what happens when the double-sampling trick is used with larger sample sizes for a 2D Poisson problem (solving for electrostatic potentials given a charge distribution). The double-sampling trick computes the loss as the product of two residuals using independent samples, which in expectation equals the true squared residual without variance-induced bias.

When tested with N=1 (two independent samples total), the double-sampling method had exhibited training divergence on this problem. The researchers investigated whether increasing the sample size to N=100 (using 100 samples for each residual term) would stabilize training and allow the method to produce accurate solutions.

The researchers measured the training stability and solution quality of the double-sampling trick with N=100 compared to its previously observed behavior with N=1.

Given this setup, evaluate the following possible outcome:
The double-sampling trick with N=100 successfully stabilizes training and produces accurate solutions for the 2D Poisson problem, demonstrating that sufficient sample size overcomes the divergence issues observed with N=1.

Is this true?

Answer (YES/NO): YES